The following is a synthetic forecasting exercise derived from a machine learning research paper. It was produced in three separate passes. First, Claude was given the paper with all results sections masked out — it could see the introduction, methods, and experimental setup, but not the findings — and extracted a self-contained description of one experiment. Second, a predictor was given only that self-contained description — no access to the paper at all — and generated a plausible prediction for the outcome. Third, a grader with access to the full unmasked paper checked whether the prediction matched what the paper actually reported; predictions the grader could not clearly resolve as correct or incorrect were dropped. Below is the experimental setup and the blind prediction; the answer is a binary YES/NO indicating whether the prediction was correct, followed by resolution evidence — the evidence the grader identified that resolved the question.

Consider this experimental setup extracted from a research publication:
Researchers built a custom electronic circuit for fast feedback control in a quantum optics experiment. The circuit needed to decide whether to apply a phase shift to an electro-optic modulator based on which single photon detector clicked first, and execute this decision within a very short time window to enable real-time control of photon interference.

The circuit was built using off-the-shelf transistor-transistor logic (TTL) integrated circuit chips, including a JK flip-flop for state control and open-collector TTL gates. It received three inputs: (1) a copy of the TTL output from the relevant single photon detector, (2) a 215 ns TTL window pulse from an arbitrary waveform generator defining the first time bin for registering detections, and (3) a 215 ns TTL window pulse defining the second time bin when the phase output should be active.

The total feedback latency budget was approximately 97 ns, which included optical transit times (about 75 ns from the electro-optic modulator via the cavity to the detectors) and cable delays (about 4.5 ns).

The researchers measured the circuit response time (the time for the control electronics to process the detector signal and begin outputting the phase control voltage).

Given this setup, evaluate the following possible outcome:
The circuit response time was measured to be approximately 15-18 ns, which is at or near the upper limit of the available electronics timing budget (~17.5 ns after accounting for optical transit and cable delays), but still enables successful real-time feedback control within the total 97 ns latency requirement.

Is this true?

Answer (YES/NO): NO